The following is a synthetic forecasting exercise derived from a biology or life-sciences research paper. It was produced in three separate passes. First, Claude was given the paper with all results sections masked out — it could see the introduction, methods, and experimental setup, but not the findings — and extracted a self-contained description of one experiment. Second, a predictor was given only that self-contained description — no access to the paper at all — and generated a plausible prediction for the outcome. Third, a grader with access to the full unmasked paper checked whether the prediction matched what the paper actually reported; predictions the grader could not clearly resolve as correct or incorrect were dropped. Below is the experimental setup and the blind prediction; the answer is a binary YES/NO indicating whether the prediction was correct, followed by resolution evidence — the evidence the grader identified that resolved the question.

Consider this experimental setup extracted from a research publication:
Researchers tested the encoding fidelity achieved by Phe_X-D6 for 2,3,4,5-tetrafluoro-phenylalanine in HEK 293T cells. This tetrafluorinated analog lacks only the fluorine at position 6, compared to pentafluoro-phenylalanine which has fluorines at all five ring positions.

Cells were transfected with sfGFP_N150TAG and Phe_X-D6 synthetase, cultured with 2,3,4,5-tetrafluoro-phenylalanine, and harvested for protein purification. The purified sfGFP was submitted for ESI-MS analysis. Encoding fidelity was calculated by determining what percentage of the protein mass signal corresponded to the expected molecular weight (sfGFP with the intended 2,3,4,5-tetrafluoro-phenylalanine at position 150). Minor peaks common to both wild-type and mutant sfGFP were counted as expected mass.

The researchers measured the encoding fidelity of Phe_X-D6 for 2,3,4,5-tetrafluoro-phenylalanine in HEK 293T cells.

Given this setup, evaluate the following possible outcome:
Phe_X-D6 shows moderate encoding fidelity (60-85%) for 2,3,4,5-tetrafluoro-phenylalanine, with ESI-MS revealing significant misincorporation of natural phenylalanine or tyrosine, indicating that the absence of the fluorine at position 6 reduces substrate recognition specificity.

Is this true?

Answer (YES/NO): NO